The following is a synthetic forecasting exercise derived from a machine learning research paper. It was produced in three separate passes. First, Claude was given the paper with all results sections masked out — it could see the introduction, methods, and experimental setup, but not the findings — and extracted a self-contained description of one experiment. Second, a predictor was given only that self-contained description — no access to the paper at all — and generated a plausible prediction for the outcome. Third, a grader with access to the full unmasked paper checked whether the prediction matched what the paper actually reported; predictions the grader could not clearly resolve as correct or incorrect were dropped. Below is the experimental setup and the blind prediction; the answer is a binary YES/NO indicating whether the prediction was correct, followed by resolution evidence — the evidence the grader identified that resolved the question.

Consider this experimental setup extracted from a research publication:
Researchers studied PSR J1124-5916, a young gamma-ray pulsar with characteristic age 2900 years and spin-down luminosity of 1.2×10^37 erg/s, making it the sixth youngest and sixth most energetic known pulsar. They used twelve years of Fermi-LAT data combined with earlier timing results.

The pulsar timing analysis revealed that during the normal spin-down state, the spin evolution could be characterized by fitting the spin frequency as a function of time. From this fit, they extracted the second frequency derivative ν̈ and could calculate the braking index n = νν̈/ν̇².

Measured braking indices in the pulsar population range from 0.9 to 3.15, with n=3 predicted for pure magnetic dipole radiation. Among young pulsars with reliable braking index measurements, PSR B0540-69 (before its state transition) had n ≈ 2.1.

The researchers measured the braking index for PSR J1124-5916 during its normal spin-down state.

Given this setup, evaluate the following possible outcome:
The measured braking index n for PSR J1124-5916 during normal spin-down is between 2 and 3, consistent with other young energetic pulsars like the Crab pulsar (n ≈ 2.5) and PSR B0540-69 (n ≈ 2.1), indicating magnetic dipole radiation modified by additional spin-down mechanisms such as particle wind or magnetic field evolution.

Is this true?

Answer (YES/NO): NO